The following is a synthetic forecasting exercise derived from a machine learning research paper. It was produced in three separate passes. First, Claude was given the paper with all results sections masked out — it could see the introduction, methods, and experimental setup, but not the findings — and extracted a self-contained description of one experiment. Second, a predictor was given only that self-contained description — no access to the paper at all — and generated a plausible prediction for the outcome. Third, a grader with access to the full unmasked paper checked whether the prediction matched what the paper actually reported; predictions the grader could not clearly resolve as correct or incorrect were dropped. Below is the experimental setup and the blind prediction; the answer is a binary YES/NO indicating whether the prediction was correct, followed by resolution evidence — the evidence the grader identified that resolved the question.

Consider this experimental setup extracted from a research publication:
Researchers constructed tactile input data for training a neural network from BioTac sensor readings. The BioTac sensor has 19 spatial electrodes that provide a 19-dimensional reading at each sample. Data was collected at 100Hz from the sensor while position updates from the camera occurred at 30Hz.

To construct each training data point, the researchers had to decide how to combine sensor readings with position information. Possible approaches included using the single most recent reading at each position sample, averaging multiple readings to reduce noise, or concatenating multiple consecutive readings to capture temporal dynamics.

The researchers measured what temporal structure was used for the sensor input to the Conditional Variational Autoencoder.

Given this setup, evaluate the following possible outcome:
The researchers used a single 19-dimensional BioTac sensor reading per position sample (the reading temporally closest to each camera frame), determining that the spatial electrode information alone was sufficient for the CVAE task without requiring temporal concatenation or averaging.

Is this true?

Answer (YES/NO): NO